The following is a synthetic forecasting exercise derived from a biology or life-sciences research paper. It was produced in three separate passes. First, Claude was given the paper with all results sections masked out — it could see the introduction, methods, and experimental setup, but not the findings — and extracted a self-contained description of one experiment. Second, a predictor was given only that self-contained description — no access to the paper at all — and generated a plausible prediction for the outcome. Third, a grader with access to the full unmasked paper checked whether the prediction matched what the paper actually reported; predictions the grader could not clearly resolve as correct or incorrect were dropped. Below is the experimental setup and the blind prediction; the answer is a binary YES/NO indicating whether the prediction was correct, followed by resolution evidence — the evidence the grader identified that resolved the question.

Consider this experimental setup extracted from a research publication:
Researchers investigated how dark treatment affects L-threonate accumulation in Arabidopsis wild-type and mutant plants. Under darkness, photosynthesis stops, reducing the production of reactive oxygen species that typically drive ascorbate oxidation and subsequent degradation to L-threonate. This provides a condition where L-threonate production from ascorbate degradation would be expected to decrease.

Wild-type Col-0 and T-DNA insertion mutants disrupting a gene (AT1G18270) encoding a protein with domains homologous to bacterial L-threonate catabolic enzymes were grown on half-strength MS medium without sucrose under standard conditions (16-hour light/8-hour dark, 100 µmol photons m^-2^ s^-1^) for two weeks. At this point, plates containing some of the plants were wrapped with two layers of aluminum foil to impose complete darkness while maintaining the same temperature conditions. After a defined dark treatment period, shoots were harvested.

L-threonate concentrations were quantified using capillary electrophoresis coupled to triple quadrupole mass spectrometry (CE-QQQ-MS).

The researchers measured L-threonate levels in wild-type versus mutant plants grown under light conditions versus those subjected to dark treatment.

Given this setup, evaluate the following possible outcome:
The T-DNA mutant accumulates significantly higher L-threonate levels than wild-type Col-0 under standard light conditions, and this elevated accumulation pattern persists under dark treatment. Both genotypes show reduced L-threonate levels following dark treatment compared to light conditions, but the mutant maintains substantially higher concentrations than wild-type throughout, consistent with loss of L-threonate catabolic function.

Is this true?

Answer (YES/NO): NO